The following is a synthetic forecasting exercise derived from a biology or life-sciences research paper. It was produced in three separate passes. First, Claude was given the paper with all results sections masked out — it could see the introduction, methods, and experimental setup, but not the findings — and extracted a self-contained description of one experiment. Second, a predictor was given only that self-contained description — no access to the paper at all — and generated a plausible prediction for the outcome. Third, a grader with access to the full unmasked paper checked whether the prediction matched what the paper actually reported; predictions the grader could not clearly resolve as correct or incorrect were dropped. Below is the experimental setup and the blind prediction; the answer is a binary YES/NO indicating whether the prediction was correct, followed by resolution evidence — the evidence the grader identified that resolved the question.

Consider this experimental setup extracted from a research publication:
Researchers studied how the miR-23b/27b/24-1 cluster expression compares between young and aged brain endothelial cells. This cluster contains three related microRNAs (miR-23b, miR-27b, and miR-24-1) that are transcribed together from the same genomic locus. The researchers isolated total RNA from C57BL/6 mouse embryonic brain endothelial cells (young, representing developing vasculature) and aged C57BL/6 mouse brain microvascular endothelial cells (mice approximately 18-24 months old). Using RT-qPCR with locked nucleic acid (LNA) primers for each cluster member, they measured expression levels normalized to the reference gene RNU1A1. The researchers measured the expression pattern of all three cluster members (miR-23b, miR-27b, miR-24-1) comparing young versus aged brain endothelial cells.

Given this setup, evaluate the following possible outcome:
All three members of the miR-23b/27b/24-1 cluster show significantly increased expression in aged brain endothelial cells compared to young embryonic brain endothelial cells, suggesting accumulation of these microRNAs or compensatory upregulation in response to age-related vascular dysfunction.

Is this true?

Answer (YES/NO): NO